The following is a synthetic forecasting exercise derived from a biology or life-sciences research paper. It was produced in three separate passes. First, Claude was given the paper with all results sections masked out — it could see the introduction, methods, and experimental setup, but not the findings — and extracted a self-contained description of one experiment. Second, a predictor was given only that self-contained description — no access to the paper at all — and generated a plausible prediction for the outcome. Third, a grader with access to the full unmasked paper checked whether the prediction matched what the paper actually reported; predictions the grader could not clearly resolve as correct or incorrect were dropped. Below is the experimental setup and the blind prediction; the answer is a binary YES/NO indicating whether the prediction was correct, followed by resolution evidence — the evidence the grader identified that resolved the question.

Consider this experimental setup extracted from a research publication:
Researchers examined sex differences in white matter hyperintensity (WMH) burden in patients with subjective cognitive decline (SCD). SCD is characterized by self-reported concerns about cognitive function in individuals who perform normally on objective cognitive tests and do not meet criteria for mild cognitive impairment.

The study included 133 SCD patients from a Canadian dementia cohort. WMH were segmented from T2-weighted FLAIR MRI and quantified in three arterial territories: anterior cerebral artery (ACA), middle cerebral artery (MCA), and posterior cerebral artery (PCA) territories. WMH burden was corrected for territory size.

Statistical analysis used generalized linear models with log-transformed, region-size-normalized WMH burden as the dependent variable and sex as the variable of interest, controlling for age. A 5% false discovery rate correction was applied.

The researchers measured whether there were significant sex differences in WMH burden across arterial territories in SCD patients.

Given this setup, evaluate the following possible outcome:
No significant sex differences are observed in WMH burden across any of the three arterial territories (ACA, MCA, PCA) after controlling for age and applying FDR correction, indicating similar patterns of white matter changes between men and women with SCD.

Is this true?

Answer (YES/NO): YES